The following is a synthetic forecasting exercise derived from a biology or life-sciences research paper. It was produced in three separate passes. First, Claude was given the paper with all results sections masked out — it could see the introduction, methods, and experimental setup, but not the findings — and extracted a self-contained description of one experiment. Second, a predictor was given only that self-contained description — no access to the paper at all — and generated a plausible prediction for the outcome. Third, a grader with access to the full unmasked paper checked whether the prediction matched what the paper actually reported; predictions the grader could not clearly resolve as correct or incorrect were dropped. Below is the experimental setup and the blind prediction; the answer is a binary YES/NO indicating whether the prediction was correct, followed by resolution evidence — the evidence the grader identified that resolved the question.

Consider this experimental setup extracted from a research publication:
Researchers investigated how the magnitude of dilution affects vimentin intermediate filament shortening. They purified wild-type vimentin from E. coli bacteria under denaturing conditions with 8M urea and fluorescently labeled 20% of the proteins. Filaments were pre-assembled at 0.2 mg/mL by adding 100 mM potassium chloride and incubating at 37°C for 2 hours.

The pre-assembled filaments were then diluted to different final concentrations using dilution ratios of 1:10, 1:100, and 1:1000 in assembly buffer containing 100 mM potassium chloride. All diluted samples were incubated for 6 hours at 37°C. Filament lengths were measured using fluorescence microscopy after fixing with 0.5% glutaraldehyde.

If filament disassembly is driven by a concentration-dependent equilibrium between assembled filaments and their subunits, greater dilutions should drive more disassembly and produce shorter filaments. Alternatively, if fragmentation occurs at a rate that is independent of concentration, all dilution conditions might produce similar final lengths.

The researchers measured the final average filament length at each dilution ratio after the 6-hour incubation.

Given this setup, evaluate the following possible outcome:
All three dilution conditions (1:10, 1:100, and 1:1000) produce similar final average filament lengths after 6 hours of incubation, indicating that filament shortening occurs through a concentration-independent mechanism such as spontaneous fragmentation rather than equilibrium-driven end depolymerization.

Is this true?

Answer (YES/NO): NO